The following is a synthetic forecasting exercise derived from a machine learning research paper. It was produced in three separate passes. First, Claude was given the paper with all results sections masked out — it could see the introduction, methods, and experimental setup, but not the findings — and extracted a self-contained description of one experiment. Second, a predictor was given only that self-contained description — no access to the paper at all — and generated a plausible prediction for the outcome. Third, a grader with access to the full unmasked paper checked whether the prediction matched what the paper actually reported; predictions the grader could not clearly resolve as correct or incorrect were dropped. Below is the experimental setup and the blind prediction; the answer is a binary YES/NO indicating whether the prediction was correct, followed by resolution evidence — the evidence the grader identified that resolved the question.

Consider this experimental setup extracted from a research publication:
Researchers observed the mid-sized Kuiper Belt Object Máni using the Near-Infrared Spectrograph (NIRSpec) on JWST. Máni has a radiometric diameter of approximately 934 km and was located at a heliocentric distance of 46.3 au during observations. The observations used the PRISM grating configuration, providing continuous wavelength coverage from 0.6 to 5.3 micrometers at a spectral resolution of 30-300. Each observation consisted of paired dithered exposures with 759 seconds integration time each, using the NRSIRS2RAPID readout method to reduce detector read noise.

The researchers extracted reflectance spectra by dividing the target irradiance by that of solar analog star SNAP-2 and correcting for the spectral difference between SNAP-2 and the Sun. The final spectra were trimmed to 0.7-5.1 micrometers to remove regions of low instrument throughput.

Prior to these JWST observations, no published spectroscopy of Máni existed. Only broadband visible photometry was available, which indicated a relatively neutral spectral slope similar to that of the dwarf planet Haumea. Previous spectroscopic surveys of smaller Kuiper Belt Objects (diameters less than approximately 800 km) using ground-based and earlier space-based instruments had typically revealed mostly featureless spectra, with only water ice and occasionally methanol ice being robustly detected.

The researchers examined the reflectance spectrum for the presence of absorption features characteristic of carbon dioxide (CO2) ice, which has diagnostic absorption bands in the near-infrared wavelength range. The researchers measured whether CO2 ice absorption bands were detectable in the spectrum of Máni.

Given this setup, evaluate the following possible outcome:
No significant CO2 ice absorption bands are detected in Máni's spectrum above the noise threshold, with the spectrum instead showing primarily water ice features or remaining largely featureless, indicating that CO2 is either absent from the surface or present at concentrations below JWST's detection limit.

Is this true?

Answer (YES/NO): NO